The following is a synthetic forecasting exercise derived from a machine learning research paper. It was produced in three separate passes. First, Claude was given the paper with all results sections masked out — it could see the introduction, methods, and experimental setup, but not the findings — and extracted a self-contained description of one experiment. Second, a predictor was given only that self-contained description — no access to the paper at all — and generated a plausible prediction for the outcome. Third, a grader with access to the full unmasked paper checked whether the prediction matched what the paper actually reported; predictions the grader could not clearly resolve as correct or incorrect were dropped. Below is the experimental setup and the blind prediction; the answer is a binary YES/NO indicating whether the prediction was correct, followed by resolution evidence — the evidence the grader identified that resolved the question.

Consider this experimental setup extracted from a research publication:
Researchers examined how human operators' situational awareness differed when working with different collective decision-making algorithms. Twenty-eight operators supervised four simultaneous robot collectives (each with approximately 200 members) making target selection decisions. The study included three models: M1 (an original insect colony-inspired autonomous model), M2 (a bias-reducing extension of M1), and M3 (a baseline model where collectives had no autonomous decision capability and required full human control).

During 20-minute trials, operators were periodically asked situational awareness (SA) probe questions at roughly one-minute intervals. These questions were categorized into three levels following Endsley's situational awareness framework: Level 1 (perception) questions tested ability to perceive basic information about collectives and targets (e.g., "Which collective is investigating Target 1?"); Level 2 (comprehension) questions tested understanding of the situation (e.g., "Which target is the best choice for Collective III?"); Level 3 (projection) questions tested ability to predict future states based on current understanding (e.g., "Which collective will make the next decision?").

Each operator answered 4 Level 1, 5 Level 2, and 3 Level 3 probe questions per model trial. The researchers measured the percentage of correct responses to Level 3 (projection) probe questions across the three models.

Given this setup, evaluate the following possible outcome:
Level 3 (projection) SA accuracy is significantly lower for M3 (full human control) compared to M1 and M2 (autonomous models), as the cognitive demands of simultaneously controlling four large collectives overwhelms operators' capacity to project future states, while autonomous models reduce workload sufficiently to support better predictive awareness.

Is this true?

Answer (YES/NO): NO